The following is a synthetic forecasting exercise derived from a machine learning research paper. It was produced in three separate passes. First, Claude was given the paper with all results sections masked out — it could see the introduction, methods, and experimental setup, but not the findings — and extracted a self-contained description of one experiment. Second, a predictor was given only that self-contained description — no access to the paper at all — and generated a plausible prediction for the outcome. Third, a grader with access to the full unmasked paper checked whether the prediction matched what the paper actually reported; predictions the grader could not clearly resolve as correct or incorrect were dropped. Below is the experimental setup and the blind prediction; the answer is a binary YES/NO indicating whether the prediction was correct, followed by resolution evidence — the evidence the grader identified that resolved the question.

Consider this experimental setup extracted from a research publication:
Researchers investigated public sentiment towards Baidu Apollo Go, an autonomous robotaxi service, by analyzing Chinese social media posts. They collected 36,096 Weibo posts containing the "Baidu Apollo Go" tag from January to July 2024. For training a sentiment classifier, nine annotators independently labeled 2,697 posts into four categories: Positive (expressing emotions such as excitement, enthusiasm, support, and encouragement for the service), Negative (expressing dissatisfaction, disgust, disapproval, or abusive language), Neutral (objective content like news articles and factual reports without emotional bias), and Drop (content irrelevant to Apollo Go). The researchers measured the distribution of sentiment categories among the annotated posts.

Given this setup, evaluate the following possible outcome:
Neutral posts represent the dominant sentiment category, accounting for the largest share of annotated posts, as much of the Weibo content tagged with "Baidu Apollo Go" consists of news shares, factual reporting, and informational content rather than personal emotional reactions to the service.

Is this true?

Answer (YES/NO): NO